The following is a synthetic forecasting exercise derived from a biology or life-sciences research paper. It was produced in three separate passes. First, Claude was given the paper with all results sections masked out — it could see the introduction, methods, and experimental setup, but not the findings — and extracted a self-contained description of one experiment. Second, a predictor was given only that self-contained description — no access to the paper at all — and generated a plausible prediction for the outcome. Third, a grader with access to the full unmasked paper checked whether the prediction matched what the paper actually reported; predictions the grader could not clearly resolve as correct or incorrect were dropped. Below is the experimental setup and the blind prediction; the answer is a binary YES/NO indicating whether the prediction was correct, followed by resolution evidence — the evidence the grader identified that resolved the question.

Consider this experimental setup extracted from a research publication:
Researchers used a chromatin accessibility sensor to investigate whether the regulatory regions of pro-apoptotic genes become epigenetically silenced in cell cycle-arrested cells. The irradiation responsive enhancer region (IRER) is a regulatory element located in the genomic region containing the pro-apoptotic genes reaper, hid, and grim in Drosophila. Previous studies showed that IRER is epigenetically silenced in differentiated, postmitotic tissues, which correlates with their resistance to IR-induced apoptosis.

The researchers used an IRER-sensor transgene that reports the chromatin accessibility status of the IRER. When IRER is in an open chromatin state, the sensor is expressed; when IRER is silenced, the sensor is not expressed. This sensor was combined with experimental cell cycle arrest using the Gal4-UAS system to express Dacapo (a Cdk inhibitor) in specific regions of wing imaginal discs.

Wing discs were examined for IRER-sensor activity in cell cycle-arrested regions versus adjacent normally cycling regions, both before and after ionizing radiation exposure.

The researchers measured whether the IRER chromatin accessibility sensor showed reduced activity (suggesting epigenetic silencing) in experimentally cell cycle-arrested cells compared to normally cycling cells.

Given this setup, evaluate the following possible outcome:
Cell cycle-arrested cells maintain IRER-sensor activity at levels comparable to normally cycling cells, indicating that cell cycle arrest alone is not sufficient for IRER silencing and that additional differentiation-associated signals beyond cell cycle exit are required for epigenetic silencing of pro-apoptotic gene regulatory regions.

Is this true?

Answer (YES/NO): YES